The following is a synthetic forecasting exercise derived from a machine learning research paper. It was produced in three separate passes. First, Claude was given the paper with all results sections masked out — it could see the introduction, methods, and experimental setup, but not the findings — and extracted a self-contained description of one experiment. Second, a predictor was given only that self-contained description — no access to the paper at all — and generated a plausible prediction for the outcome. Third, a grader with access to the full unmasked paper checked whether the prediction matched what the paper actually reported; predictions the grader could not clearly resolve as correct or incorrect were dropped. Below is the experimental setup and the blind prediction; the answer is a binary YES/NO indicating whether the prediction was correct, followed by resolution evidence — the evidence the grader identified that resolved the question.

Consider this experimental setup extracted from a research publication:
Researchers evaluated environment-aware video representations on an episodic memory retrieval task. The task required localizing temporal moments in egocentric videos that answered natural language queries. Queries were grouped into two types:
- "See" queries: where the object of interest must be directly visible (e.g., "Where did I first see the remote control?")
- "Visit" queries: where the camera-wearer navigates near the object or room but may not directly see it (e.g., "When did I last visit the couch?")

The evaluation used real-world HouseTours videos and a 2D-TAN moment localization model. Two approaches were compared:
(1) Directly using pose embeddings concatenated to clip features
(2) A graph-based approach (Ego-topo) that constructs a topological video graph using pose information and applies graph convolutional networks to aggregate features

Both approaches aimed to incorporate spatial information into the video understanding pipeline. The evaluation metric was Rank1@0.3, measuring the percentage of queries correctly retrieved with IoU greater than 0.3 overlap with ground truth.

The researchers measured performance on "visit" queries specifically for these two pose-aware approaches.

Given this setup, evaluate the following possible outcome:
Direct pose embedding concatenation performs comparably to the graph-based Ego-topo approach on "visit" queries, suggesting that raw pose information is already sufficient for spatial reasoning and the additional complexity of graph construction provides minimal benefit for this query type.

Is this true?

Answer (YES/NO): YES